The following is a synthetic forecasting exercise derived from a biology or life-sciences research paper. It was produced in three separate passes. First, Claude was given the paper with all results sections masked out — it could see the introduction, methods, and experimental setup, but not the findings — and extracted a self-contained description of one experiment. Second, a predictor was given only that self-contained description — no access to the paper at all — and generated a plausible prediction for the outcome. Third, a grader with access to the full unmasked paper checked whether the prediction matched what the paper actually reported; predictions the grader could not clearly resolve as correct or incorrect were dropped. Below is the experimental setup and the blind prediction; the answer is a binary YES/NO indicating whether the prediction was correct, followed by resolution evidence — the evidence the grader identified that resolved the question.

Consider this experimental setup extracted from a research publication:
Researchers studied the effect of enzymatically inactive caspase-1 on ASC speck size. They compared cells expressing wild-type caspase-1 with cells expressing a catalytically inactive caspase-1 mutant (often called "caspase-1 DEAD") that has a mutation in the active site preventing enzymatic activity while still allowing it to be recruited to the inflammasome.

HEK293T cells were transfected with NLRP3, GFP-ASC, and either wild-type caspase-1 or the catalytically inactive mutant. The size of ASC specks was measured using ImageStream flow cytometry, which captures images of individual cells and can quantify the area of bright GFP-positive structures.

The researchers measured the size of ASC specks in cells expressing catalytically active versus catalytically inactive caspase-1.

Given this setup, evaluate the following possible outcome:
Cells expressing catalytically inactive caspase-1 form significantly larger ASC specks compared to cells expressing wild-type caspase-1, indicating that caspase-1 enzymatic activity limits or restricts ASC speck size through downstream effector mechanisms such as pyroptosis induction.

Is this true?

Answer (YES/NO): YES